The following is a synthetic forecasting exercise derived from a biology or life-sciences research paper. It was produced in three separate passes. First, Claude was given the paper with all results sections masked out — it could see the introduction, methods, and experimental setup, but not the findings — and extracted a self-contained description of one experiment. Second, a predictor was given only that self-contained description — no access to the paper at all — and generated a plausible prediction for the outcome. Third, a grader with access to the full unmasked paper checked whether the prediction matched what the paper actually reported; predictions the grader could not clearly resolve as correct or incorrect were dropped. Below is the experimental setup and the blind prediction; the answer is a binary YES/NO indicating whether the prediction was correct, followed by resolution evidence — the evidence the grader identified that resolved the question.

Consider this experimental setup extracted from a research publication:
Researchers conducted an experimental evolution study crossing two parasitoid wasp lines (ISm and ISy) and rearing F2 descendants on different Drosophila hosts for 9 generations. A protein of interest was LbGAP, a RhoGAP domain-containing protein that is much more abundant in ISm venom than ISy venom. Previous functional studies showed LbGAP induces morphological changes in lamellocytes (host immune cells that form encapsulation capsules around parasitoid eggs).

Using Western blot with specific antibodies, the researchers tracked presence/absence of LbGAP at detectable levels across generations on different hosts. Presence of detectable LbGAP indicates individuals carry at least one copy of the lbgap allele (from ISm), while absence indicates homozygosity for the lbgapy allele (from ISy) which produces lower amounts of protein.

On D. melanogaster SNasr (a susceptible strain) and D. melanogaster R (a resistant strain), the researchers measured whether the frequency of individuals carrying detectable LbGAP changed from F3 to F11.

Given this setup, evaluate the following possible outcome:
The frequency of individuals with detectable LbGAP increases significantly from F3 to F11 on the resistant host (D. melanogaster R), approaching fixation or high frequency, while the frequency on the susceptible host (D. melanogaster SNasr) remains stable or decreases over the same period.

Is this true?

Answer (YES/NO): NO